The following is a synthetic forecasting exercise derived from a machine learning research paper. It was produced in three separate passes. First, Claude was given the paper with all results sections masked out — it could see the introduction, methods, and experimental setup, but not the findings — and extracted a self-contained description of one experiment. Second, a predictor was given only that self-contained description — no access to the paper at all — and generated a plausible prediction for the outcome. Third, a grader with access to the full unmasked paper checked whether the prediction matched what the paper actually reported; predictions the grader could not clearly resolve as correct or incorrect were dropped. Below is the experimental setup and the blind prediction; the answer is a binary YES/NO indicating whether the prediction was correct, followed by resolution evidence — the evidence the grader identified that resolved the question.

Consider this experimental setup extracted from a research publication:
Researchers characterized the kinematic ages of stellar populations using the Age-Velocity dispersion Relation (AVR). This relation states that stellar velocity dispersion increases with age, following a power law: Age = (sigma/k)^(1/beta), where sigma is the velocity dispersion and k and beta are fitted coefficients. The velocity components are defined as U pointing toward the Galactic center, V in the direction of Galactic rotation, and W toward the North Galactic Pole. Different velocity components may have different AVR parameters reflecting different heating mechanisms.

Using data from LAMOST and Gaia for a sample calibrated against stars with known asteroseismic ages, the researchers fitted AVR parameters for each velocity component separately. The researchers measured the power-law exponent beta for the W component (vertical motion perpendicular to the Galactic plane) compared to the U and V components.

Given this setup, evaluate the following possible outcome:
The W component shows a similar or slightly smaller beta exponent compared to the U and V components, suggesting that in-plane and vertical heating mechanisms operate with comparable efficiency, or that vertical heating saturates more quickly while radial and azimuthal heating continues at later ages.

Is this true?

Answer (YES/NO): NO